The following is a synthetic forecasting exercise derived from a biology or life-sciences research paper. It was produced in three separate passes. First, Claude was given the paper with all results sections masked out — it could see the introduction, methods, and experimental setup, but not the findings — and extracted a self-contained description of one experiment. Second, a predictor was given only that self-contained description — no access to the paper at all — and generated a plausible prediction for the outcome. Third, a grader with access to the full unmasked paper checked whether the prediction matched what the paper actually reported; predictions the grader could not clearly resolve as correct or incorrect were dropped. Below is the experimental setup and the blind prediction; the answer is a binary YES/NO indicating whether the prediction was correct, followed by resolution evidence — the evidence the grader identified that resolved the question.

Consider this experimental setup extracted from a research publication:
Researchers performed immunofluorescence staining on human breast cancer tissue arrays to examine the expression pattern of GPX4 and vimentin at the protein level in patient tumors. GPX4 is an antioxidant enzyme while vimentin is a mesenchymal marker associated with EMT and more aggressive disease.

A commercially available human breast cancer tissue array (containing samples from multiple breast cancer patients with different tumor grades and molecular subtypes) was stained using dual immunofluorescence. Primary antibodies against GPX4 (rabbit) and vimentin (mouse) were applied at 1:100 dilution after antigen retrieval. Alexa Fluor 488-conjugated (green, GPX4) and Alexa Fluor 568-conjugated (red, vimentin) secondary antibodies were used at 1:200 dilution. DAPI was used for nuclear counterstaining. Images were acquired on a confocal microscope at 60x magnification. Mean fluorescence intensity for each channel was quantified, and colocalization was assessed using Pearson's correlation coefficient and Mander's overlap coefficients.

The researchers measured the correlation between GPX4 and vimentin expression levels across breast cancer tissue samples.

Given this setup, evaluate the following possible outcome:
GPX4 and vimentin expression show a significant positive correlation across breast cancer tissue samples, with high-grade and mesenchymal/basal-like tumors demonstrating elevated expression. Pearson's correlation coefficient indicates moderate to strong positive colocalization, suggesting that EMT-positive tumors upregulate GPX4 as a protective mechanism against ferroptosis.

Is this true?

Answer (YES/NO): NO